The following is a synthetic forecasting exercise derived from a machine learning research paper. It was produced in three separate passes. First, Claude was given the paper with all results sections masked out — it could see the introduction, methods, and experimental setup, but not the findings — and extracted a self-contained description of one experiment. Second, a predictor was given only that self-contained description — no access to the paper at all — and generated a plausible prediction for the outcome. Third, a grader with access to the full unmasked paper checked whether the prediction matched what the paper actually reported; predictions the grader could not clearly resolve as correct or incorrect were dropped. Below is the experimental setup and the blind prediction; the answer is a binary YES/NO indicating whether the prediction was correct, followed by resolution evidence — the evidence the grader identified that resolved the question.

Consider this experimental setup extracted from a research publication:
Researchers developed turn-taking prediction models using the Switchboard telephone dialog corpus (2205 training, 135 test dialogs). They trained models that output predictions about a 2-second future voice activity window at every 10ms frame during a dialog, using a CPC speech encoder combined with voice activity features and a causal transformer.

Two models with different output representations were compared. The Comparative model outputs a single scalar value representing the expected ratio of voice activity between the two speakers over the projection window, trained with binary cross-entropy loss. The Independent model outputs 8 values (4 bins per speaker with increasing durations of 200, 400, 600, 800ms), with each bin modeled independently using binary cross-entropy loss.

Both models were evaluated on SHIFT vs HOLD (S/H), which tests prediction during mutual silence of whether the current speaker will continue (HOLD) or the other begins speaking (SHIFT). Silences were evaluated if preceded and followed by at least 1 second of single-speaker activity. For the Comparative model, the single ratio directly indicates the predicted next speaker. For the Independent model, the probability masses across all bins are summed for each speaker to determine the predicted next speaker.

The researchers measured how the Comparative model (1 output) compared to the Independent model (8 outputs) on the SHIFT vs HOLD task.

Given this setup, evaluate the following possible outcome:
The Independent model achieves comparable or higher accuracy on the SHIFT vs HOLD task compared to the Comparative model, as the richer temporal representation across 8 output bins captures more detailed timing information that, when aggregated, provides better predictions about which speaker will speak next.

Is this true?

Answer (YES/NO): YES